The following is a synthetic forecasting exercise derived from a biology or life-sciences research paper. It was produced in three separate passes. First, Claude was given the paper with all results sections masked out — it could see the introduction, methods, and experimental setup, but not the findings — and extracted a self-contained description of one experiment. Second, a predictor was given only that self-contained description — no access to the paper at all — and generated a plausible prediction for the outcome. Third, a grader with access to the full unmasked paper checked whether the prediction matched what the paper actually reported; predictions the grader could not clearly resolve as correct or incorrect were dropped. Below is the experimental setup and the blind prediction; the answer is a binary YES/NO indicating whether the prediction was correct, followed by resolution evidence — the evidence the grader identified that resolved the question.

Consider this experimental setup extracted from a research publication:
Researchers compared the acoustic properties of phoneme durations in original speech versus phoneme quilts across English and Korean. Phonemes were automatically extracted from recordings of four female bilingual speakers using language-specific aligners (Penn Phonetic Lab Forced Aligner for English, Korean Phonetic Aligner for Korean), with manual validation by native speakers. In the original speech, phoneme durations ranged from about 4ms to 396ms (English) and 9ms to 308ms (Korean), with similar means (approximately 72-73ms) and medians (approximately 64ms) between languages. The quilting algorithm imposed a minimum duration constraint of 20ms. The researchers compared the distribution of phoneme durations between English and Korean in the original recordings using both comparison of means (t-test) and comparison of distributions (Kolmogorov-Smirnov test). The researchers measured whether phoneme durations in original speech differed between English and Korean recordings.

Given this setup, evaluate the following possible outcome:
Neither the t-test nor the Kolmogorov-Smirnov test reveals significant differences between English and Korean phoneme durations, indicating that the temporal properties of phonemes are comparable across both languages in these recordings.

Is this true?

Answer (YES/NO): NO